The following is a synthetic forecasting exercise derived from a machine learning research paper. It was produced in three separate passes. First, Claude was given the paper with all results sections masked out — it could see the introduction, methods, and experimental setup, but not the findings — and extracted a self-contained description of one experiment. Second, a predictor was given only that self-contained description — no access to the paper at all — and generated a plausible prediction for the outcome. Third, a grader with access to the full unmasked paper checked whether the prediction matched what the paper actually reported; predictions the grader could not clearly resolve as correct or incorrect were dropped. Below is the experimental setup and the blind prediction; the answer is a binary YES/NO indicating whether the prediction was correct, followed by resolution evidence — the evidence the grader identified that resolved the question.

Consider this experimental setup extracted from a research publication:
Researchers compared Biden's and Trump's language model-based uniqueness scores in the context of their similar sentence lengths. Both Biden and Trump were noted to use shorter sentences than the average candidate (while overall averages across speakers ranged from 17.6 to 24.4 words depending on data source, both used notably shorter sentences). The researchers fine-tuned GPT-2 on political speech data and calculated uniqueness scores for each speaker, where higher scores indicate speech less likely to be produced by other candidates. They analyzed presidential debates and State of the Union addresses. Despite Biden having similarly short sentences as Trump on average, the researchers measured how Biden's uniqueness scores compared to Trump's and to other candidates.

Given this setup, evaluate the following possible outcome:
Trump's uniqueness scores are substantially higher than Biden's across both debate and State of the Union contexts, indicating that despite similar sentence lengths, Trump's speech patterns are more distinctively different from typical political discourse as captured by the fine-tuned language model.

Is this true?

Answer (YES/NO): YES